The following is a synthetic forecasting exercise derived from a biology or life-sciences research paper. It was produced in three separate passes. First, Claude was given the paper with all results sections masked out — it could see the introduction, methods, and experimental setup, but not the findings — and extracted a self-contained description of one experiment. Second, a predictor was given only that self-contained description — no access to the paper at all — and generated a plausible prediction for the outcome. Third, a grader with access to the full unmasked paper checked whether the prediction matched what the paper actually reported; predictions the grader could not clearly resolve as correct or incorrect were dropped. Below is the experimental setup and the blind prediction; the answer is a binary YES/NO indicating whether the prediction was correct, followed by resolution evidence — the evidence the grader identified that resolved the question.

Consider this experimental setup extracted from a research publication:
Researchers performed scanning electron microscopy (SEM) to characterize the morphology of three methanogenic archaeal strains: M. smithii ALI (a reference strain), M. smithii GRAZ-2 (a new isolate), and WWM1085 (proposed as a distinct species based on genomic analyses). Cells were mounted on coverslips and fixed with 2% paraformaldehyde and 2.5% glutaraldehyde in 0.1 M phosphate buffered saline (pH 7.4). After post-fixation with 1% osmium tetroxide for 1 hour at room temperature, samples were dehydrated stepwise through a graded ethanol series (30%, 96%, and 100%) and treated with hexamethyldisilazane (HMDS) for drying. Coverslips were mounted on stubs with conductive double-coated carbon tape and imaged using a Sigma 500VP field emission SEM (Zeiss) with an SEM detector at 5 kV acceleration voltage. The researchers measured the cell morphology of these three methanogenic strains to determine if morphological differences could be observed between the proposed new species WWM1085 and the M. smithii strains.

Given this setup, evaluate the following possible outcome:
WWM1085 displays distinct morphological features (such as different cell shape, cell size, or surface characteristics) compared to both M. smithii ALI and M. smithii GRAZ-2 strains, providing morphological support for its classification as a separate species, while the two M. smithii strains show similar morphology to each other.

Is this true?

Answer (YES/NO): NO